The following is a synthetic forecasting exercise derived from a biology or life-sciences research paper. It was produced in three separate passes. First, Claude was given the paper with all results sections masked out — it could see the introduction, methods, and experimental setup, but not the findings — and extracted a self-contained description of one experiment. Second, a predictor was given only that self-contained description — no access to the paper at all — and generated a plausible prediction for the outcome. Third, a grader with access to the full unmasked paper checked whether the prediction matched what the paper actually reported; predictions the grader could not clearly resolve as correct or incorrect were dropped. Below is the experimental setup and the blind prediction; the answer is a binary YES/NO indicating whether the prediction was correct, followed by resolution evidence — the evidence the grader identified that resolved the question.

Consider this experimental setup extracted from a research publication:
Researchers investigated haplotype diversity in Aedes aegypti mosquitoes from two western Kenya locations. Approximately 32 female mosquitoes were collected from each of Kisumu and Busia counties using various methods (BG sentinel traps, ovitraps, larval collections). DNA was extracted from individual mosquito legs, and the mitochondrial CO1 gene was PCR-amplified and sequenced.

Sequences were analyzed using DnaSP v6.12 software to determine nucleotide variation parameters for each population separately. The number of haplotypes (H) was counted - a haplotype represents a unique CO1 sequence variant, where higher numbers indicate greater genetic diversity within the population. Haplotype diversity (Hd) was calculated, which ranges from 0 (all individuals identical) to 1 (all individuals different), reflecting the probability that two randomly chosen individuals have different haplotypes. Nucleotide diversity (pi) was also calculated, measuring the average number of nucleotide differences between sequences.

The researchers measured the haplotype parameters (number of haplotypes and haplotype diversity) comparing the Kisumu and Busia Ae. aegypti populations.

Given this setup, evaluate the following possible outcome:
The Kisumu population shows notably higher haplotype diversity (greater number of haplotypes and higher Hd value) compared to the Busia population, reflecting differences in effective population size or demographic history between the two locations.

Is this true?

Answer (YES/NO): NO